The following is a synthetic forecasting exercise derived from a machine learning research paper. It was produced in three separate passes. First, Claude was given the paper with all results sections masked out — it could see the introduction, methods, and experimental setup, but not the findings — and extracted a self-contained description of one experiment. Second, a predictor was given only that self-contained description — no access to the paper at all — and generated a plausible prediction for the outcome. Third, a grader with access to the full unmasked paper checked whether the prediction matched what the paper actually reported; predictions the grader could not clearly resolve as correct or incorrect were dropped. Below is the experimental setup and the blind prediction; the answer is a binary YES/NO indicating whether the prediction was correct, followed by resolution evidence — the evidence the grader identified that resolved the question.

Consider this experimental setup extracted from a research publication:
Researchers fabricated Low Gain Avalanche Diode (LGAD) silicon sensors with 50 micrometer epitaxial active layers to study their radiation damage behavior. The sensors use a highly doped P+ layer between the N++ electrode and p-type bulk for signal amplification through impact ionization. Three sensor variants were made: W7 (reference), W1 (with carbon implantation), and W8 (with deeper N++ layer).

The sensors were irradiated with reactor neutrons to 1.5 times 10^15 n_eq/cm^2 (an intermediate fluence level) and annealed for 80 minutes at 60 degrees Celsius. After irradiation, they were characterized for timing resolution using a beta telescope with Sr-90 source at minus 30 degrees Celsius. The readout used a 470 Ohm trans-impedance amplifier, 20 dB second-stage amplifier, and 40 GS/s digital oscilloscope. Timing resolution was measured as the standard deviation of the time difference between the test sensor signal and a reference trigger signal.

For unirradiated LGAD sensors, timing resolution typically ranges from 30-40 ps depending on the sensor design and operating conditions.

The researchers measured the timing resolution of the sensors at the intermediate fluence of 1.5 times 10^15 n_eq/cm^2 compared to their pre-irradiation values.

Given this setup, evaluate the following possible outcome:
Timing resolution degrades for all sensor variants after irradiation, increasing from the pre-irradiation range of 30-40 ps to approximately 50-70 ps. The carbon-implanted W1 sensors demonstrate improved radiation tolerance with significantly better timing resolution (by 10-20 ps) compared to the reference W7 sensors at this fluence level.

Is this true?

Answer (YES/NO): NO